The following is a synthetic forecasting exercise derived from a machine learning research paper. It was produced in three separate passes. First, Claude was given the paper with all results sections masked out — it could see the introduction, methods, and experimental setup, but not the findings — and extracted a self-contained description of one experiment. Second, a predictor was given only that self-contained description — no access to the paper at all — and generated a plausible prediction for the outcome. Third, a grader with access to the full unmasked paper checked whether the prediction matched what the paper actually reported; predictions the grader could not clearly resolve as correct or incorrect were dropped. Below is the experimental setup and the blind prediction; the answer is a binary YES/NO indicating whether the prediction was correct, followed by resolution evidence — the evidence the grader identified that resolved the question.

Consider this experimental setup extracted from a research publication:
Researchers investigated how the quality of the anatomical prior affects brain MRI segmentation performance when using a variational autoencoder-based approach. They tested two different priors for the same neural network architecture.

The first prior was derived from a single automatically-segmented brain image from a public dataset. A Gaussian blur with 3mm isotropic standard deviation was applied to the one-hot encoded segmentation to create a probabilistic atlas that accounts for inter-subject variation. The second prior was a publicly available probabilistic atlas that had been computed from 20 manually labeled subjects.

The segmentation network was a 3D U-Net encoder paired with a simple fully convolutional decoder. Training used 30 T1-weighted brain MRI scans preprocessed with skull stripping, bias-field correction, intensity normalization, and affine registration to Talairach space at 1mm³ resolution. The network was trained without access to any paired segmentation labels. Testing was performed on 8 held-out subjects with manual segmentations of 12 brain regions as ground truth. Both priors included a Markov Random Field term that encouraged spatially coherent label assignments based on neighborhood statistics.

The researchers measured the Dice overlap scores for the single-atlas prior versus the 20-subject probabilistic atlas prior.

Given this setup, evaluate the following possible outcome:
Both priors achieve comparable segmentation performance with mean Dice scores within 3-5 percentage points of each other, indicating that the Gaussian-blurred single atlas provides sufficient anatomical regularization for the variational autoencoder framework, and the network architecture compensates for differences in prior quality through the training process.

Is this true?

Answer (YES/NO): NO